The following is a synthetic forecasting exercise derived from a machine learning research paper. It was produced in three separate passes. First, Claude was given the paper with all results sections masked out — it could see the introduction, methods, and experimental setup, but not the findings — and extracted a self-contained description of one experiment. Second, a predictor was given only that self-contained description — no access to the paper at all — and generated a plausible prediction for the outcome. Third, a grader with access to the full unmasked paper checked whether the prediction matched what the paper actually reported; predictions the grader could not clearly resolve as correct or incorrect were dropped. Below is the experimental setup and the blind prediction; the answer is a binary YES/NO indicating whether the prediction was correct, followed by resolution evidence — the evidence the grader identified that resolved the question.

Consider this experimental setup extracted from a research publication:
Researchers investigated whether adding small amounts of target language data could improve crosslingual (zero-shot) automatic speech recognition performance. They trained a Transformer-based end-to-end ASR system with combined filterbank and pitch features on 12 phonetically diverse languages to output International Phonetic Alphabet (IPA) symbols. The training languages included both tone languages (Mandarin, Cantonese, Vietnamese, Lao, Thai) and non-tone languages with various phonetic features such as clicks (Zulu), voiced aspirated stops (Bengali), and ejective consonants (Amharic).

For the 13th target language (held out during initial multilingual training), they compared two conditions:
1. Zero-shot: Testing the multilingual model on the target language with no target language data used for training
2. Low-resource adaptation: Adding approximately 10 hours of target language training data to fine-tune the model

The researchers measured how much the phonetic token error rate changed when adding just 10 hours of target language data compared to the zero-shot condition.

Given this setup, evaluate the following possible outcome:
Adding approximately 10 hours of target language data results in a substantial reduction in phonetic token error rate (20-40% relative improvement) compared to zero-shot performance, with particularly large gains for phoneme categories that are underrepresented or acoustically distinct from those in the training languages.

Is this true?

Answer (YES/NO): NO